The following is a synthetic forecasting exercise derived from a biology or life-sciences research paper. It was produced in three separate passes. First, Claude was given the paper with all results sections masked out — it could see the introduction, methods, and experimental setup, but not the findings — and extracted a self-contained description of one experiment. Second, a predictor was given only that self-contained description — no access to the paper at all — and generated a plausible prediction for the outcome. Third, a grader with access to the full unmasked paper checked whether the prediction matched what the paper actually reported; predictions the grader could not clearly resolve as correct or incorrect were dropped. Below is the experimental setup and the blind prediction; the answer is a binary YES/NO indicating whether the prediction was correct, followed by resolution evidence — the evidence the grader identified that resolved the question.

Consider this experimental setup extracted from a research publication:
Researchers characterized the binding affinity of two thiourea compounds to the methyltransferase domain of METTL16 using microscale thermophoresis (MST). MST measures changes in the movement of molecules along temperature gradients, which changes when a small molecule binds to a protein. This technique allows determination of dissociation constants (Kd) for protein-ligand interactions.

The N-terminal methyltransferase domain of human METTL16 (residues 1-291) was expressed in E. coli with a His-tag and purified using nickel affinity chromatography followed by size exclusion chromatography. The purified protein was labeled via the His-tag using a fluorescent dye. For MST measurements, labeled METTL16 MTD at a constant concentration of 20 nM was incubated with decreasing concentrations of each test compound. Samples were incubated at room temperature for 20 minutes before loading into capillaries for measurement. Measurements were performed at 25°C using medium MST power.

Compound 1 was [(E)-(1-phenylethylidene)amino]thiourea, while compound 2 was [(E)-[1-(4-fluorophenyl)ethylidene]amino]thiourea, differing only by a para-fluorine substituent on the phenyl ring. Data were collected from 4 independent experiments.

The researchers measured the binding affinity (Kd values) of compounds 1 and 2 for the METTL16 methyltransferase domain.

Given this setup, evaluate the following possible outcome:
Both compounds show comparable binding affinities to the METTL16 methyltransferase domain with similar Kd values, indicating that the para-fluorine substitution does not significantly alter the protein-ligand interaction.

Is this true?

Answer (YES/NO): YES